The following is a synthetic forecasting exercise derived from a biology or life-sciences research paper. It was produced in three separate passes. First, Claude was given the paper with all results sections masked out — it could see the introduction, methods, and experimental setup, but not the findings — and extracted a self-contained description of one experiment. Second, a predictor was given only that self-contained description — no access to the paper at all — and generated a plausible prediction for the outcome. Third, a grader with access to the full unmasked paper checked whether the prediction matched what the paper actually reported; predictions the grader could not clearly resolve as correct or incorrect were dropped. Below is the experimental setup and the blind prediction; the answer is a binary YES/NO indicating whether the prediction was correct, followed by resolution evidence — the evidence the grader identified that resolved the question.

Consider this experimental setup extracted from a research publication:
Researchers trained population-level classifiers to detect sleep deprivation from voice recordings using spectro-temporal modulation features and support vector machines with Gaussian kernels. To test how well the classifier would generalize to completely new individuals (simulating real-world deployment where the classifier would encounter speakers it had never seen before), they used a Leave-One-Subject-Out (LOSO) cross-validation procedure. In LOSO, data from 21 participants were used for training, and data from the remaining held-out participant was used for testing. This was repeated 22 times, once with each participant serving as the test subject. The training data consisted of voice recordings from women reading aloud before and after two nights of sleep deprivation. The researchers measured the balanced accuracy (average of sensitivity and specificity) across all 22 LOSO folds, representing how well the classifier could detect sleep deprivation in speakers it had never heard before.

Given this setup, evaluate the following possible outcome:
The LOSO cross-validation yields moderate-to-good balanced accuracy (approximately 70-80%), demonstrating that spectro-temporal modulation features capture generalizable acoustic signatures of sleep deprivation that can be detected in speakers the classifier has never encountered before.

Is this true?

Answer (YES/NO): NO